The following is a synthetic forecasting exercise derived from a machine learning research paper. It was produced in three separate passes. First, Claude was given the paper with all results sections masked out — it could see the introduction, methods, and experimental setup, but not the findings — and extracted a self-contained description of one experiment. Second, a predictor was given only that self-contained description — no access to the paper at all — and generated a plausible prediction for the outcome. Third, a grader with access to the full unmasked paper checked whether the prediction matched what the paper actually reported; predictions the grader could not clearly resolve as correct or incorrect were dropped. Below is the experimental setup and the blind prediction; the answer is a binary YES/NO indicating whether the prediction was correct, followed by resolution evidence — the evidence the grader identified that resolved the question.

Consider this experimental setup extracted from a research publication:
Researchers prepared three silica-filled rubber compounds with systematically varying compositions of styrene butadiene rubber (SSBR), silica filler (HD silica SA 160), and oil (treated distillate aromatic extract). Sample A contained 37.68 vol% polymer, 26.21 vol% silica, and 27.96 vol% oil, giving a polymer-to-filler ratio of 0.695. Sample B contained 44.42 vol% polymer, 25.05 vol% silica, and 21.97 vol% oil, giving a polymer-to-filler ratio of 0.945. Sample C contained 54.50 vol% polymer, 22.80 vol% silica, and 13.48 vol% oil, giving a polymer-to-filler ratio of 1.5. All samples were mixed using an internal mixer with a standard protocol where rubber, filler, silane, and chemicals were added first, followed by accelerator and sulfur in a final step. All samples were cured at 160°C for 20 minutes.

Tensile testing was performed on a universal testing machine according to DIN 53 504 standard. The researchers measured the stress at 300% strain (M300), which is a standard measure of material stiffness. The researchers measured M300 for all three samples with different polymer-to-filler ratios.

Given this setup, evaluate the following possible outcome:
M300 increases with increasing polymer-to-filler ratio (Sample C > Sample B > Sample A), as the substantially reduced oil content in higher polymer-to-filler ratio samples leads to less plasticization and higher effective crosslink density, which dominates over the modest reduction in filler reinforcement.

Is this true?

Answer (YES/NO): YES